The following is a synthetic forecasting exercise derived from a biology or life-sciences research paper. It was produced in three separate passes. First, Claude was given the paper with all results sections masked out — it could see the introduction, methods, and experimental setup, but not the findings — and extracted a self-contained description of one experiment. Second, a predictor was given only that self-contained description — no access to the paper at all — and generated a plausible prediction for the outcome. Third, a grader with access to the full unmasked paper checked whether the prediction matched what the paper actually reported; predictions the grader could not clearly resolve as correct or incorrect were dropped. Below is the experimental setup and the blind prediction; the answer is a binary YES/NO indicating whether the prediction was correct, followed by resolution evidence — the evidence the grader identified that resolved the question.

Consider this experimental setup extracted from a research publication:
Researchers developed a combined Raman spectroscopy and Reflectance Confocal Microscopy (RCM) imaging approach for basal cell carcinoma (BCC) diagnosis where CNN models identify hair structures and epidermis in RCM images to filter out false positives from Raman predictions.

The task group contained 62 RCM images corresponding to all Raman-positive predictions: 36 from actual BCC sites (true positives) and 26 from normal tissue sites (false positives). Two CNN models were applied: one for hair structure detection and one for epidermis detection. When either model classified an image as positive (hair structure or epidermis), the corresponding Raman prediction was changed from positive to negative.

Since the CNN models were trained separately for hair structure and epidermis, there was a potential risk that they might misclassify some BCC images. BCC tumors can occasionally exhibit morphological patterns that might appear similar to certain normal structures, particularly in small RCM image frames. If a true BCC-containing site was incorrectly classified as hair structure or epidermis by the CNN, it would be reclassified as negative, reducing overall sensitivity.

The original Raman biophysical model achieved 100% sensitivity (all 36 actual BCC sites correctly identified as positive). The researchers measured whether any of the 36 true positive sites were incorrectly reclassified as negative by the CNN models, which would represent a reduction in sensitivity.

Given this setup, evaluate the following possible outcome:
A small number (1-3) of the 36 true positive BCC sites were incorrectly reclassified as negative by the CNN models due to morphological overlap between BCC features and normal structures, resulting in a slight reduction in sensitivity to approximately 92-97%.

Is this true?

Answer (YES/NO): NO